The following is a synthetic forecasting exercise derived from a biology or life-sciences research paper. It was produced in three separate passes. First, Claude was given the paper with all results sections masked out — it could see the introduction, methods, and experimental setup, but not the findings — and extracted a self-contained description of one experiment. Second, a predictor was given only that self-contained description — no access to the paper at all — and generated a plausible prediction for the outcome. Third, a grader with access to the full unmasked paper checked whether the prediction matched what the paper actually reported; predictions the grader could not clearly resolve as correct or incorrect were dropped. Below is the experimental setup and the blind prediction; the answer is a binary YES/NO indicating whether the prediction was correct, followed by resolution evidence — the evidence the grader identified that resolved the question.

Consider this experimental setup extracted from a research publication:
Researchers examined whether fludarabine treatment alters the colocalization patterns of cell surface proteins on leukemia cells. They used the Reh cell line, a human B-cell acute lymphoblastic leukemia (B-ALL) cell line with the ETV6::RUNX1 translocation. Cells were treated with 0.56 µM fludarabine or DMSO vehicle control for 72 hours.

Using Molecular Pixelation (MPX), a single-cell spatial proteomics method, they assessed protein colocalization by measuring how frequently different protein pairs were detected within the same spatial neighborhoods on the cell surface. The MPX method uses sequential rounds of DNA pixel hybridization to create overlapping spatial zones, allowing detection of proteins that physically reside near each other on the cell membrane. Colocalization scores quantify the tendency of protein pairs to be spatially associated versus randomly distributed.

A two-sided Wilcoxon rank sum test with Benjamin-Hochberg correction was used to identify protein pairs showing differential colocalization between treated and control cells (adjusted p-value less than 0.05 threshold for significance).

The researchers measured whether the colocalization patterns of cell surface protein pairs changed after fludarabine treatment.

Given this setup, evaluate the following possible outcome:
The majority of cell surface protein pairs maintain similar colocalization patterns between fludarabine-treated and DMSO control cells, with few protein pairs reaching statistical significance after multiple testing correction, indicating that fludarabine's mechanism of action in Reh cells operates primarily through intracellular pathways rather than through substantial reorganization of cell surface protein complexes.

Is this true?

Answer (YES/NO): NO